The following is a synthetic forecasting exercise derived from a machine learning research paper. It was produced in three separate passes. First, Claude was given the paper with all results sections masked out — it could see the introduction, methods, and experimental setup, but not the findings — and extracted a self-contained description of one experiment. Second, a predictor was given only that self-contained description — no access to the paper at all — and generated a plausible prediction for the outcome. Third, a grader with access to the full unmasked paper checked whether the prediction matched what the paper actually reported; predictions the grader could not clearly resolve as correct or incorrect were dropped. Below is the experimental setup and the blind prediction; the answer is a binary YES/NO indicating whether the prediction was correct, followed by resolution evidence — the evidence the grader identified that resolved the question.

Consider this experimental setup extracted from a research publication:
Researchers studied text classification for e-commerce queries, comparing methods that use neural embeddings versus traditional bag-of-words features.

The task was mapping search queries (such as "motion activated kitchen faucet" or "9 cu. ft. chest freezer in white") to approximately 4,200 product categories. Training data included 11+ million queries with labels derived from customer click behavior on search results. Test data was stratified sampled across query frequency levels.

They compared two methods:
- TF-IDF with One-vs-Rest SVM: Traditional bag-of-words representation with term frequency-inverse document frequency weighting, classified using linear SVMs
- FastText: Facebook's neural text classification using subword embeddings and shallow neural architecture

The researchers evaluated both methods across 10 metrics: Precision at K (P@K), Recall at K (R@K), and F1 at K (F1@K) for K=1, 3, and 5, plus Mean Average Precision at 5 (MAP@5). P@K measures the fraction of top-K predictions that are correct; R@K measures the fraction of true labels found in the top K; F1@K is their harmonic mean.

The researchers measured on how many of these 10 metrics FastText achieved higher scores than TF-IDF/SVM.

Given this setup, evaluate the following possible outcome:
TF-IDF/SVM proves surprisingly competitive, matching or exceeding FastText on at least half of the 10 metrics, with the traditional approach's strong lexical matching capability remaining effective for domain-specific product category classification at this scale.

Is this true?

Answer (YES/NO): YES